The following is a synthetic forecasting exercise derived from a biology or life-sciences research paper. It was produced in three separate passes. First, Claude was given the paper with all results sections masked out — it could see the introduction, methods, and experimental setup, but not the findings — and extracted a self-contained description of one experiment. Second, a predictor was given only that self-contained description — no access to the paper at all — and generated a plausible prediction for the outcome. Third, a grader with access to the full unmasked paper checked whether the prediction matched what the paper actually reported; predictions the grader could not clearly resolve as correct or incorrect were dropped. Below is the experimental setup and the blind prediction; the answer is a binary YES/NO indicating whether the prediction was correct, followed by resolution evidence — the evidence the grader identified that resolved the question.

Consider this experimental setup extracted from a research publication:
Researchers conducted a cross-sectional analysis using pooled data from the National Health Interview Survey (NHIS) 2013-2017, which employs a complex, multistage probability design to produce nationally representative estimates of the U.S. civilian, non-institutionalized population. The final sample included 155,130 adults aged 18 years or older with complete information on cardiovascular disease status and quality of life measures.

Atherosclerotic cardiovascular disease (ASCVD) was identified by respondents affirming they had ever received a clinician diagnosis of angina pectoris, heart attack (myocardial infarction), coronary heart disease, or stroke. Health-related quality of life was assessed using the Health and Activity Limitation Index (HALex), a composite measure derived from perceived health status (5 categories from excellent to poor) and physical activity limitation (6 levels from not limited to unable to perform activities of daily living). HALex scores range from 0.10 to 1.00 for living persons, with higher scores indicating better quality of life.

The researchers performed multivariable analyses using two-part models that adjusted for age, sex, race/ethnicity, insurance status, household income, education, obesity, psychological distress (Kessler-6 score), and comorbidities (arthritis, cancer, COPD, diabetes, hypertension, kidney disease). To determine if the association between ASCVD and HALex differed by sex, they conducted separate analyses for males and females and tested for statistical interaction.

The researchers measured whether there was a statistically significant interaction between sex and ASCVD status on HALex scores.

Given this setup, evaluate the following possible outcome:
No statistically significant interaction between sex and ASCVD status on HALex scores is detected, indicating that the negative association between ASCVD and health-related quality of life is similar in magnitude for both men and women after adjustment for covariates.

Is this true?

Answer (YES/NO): NO